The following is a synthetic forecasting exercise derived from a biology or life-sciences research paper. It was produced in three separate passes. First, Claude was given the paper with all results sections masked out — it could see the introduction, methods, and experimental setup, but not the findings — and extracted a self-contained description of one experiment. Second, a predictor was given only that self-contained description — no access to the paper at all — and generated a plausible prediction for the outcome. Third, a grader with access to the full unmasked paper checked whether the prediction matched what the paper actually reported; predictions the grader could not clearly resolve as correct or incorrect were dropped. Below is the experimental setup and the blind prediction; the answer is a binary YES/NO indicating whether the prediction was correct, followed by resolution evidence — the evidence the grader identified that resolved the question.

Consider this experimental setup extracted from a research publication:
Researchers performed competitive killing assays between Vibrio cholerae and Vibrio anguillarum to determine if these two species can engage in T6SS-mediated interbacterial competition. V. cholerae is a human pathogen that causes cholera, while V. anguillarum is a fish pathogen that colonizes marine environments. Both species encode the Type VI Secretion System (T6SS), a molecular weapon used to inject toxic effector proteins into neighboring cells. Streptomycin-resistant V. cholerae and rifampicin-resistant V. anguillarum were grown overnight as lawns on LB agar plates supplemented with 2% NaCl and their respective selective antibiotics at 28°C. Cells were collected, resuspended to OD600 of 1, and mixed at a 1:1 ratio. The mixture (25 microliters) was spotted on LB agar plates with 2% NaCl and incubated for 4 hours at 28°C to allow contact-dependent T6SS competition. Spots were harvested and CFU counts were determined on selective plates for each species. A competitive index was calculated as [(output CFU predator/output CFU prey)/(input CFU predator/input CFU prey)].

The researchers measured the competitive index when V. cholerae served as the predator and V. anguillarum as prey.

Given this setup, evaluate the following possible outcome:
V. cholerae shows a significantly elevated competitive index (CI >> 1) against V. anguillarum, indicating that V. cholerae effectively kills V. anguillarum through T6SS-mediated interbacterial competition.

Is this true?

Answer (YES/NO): YES